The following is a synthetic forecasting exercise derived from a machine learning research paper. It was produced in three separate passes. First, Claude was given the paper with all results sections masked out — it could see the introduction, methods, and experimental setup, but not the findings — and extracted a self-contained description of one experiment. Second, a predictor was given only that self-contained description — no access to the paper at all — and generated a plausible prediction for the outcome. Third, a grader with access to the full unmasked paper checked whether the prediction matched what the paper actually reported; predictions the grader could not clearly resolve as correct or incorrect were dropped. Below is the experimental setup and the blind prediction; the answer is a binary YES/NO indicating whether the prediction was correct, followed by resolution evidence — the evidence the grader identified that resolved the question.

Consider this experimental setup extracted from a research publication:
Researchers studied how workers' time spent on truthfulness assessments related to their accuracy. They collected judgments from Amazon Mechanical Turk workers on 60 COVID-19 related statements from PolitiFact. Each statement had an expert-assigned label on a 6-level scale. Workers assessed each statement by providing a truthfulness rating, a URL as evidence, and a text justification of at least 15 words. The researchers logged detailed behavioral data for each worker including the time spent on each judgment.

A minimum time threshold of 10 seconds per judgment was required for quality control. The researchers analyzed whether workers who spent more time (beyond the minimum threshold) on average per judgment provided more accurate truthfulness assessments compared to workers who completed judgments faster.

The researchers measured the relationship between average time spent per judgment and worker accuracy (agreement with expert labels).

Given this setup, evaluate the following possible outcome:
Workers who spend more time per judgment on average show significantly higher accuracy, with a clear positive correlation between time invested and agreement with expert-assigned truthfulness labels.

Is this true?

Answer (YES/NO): NO